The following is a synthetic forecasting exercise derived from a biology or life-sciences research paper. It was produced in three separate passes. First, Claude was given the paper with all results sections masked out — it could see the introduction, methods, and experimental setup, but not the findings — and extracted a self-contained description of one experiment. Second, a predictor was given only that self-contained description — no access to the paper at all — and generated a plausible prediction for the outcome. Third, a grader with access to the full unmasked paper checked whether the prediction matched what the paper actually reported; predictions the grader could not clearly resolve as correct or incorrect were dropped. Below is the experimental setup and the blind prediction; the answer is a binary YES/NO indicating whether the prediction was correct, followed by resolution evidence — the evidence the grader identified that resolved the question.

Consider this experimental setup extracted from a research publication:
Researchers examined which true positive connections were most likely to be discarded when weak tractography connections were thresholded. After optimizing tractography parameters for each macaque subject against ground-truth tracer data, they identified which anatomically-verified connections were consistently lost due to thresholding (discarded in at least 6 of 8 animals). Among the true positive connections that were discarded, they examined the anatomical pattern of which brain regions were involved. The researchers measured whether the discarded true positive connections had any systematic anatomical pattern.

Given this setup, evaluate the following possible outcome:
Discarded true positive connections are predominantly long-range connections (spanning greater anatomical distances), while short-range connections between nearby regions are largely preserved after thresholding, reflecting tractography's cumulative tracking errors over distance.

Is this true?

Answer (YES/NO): YES